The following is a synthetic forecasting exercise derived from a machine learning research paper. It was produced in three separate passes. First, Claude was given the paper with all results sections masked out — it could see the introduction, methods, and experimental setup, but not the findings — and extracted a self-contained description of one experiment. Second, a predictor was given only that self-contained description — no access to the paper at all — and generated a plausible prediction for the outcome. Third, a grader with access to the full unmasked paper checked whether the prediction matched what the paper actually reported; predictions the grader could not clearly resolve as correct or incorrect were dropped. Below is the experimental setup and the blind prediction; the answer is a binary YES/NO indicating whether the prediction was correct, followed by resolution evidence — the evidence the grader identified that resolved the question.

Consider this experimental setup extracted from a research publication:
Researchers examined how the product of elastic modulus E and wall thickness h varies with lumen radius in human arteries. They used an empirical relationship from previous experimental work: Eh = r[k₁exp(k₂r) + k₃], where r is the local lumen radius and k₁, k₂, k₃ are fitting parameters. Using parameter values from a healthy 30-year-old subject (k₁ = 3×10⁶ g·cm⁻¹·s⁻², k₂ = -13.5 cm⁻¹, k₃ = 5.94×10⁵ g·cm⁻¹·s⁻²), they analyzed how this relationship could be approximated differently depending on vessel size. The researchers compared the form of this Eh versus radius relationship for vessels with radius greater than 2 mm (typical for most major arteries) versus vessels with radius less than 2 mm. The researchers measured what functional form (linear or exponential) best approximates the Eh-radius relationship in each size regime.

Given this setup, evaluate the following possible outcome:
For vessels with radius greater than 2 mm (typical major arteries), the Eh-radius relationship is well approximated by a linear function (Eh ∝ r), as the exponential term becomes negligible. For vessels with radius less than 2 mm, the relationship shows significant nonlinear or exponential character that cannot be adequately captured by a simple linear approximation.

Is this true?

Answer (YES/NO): YES